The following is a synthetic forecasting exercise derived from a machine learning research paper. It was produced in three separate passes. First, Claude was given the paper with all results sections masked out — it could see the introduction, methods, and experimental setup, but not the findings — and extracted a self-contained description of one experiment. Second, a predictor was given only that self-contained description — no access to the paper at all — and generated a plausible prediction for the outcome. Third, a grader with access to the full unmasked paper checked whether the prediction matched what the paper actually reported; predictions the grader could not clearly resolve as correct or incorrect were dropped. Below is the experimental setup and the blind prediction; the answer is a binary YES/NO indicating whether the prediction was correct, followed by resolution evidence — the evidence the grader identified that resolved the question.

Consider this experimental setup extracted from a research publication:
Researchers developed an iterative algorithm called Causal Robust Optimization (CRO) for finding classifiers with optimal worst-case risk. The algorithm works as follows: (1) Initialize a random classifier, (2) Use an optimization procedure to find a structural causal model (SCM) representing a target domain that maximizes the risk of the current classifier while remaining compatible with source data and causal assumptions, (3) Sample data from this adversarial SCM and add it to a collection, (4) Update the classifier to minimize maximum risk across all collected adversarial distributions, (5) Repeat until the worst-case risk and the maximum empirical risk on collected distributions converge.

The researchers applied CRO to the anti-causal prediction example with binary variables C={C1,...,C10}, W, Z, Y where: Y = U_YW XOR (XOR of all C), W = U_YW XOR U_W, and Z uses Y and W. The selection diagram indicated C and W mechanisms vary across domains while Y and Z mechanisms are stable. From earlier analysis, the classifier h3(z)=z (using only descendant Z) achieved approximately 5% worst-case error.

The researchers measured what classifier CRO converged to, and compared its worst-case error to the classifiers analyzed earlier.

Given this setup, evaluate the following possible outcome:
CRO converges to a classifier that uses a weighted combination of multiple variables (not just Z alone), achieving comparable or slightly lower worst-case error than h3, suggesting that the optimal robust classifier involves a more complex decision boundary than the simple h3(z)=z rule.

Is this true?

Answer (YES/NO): NO